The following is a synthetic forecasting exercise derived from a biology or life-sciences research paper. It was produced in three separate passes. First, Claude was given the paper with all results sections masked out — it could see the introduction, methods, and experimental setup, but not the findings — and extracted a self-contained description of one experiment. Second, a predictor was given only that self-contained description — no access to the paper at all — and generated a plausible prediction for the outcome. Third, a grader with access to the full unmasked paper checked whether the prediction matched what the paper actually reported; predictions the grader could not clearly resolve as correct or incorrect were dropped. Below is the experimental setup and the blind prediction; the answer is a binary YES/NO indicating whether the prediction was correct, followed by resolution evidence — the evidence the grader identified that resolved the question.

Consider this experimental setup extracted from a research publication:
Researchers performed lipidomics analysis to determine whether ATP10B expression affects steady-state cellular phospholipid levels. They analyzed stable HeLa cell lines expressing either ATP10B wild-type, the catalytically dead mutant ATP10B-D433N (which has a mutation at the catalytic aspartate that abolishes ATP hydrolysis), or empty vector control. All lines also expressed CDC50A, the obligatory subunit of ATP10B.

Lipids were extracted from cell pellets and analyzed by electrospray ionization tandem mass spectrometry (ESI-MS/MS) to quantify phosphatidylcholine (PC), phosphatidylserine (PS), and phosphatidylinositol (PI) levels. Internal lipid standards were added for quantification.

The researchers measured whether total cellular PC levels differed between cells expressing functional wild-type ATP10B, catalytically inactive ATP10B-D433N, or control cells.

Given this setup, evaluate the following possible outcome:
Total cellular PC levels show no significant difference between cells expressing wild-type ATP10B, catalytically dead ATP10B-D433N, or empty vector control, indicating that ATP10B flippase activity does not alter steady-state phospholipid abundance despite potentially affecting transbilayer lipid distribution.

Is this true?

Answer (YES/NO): YES